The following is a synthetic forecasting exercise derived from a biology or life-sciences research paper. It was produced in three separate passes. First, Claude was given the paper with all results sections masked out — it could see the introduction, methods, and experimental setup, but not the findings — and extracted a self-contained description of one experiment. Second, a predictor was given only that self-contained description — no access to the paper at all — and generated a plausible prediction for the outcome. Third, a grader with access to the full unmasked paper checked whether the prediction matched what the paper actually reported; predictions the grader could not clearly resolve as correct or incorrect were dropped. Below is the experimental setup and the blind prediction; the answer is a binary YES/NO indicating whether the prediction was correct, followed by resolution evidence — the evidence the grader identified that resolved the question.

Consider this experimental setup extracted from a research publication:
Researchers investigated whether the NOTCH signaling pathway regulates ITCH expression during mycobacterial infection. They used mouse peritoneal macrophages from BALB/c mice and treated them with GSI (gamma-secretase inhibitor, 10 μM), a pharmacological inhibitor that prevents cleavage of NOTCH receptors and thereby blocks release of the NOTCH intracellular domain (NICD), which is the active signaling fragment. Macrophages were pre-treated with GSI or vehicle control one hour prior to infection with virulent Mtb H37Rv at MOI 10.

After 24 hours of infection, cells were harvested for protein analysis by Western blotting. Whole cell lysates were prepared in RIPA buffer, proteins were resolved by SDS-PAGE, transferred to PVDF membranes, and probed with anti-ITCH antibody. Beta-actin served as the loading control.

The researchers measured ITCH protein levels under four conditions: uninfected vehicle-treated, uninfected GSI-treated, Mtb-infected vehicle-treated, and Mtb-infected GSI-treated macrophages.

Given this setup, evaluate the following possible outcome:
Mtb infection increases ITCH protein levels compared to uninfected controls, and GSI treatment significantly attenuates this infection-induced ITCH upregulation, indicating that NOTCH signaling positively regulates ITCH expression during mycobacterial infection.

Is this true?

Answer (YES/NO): NO